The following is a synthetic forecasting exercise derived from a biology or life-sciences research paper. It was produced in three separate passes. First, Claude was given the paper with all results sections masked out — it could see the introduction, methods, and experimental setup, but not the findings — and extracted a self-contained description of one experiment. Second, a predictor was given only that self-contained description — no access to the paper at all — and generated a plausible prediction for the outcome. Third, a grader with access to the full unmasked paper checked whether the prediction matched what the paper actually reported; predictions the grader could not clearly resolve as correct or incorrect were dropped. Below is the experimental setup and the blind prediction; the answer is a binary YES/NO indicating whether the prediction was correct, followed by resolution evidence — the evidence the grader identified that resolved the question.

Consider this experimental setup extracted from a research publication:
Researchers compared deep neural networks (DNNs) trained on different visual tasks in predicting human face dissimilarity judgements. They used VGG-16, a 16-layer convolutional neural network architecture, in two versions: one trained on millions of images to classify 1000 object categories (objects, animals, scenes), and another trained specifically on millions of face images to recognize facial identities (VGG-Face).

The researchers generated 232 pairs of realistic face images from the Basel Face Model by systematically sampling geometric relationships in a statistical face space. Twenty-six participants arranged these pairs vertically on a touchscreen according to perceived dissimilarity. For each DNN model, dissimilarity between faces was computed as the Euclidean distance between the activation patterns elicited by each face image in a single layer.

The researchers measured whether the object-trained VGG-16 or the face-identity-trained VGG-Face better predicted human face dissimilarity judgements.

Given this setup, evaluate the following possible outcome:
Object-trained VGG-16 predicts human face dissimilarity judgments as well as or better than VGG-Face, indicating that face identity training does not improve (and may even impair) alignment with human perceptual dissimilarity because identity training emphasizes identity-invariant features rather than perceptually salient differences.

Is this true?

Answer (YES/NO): YES